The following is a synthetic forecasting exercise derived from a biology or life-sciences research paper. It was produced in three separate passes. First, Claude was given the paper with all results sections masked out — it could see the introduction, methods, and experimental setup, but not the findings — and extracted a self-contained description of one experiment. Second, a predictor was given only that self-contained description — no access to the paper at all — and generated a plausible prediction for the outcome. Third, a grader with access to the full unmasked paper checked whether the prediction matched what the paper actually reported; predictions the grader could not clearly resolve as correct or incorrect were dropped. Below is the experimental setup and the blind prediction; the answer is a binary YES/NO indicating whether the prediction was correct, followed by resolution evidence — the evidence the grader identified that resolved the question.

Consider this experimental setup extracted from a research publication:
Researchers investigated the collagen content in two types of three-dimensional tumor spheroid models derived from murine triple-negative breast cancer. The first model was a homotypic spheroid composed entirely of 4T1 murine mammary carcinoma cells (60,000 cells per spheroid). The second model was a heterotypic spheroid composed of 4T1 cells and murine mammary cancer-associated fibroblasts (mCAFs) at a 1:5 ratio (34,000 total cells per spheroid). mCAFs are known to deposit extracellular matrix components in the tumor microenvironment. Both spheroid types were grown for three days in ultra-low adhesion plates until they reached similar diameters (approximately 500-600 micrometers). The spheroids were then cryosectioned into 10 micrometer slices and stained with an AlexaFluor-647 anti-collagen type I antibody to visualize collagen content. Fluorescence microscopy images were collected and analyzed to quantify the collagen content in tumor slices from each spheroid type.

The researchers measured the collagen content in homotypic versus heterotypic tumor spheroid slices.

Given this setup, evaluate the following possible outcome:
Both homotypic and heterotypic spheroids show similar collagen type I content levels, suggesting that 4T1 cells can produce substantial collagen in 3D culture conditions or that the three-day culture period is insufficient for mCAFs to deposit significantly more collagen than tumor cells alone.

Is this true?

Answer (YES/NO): NO